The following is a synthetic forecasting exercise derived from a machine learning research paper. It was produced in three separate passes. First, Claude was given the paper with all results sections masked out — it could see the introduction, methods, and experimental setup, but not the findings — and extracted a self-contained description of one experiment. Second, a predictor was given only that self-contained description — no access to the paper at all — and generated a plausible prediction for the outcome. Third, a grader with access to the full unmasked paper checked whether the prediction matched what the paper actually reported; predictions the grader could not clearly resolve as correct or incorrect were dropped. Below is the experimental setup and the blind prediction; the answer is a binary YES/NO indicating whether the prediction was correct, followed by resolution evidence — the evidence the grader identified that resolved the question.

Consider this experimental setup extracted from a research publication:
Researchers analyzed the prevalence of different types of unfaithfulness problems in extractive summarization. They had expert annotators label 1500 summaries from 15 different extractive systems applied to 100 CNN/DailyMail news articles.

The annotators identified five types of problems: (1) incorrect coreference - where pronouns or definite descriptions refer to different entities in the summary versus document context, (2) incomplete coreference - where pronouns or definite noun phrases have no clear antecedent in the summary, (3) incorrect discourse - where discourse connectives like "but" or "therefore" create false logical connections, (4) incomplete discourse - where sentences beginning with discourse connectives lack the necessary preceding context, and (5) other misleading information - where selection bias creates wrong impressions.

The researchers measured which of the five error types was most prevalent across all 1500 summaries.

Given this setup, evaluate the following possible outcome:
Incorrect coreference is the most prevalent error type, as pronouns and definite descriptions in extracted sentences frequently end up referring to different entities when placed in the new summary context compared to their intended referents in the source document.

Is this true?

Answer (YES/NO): NO